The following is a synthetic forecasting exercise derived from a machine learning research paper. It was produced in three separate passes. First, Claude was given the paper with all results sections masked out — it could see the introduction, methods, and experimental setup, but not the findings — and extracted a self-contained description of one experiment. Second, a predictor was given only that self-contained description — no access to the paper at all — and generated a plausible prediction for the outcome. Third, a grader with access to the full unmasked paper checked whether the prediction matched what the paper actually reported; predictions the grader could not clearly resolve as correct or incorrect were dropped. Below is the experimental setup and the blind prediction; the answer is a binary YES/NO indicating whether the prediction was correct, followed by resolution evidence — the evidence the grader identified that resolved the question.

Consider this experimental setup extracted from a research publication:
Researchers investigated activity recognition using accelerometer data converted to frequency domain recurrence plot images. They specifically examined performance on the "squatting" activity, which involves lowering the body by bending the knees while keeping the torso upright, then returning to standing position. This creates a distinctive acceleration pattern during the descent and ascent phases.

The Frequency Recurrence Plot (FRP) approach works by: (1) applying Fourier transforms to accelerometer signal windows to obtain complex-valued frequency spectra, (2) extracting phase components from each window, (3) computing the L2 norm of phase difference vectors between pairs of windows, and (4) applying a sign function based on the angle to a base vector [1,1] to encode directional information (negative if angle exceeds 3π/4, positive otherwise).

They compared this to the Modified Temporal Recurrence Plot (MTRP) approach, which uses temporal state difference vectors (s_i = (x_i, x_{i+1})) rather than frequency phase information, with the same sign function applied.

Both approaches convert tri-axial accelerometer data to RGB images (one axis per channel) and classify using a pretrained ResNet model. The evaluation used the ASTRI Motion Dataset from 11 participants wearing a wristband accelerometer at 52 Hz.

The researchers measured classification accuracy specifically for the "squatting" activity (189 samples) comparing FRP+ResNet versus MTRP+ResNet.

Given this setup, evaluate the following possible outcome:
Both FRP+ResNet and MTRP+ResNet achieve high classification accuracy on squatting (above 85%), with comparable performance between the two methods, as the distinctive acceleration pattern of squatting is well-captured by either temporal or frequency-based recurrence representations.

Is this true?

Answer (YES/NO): YES